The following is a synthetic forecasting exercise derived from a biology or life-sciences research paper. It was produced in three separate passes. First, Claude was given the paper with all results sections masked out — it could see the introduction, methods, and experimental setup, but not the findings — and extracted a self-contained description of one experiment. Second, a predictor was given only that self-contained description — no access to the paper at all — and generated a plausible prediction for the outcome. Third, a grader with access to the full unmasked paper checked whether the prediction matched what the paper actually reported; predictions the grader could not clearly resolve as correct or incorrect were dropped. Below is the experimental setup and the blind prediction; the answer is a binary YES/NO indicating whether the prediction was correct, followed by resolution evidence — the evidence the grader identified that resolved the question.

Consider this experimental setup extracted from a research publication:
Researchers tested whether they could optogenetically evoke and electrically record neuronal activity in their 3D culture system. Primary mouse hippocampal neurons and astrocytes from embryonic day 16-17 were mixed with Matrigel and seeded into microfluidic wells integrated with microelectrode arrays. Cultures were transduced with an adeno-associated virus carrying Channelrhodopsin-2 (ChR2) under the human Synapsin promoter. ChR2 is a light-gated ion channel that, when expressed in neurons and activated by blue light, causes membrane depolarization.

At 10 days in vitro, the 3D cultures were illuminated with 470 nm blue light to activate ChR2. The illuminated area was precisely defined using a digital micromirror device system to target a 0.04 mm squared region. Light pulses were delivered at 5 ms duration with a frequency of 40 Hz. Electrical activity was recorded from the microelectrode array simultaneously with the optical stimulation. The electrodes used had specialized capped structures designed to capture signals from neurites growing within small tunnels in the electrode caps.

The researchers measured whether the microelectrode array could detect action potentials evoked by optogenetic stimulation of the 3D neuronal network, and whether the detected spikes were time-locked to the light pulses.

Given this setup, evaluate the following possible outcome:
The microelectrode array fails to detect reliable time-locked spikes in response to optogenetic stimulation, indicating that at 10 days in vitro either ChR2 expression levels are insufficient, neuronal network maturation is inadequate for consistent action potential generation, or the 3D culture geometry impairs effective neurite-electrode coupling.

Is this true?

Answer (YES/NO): NO